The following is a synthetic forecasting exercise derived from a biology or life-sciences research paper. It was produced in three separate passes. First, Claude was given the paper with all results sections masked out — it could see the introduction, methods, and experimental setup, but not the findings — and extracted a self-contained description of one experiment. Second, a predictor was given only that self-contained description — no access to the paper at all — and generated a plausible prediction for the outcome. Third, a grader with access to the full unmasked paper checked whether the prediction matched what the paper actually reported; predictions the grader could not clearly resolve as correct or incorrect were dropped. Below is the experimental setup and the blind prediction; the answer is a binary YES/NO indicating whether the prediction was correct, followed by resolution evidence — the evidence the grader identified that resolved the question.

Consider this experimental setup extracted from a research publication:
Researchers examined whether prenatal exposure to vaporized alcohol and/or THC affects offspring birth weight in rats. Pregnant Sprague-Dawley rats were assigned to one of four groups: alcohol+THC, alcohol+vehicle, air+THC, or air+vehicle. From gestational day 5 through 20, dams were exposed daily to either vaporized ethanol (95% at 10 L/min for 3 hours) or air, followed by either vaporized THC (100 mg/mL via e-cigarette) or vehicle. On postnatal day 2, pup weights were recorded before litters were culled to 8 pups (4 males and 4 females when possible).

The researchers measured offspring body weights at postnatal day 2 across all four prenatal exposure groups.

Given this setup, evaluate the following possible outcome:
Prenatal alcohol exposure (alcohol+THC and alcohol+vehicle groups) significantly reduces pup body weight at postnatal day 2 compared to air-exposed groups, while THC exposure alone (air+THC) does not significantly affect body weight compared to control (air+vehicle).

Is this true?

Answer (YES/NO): NO